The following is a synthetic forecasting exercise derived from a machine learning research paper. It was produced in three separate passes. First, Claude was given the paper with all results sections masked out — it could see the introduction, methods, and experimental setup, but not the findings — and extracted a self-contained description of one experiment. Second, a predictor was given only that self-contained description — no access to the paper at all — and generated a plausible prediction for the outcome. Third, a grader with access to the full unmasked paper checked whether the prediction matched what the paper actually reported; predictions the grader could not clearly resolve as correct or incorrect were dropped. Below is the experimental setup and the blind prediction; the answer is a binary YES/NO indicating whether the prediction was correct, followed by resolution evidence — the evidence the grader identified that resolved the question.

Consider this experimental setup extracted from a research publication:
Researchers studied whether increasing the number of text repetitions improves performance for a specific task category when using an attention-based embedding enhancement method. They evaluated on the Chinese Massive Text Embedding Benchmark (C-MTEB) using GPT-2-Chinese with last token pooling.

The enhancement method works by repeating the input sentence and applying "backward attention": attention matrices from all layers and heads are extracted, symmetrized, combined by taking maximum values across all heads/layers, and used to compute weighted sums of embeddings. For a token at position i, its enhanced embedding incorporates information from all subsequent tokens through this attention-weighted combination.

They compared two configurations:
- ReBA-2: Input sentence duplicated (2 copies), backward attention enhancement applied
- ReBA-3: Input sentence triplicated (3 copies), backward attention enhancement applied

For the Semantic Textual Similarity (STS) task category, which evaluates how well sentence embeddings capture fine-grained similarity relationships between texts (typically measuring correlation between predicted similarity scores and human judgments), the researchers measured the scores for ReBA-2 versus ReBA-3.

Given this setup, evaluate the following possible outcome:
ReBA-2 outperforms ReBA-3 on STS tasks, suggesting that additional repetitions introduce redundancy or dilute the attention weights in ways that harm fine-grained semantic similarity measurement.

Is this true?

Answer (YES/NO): NO